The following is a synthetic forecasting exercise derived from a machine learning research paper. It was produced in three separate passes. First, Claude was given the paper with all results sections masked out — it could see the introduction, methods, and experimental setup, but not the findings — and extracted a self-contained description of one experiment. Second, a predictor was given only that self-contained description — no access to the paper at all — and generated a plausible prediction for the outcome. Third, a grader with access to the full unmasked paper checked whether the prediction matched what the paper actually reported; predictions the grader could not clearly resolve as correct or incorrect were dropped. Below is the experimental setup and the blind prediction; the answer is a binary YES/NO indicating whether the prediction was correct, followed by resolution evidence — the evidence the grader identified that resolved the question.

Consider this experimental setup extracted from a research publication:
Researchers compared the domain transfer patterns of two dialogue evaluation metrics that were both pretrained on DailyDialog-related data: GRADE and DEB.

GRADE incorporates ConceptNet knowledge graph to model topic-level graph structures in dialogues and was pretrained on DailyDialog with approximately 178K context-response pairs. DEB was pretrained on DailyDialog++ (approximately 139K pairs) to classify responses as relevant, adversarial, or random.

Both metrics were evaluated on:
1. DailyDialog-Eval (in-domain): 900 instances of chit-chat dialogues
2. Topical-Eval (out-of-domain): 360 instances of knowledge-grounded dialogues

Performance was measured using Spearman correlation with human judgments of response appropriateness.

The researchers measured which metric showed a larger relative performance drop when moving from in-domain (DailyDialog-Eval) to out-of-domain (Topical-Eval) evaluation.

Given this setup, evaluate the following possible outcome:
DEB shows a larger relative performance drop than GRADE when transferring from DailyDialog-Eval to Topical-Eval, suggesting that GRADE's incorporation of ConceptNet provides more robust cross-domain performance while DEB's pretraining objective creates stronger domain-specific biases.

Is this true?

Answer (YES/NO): YES